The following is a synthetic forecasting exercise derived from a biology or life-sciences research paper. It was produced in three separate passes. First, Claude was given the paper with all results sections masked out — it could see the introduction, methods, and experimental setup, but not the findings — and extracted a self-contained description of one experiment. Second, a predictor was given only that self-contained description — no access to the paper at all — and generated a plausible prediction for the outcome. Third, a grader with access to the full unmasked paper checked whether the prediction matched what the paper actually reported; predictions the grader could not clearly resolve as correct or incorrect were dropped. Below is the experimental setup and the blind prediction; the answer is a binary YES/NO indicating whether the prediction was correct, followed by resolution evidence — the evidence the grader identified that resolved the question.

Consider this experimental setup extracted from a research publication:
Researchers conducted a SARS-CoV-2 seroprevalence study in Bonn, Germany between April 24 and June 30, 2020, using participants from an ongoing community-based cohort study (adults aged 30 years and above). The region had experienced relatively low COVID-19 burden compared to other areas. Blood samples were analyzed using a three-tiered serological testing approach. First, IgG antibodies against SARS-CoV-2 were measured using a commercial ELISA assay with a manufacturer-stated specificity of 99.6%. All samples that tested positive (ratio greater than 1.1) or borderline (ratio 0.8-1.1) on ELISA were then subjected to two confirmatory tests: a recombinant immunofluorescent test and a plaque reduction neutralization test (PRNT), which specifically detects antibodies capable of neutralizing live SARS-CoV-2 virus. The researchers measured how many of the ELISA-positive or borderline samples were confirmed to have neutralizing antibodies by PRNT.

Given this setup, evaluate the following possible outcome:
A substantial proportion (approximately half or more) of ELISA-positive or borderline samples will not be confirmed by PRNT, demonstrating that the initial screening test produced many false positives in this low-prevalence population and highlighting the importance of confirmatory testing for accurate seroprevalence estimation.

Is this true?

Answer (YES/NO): YES